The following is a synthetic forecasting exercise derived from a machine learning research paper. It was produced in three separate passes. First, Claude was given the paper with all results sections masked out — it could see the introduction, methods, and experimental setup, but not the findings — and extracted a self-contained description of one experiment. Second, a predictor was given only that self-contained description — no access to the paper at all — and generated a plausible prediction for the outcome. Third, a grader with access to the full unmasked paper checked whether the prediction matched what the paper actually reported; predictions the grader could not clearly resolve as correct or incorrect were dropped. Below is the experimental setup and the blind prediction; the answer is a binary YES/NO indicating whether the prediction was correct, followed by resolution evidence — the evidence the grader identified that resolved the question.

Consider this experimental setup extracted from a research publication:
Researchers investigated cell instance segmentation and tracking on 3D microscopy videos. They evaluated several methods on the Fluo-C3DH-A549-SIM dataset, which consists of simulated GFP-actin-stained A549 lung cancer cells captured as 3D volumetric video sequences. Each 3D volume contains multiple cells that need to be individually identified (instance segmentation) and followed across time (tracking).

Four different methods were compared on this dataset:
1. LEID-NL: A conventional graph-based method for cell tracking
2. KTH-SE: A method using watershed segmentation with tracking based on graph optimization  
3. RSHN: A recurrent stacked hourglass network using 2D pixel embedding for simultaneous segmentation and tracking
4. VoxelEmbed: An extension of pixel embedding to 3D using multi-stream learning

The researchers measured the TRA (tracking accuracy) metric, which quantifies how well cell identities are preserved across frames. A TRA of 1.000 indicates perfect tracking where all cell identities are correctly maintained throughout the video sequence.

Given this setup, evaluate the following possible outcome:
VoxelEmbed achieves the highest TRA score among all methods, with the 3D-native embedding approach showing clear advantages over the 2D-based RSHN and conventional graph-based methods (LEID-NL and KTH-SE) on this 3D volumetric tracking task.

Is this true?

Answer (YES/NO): NO